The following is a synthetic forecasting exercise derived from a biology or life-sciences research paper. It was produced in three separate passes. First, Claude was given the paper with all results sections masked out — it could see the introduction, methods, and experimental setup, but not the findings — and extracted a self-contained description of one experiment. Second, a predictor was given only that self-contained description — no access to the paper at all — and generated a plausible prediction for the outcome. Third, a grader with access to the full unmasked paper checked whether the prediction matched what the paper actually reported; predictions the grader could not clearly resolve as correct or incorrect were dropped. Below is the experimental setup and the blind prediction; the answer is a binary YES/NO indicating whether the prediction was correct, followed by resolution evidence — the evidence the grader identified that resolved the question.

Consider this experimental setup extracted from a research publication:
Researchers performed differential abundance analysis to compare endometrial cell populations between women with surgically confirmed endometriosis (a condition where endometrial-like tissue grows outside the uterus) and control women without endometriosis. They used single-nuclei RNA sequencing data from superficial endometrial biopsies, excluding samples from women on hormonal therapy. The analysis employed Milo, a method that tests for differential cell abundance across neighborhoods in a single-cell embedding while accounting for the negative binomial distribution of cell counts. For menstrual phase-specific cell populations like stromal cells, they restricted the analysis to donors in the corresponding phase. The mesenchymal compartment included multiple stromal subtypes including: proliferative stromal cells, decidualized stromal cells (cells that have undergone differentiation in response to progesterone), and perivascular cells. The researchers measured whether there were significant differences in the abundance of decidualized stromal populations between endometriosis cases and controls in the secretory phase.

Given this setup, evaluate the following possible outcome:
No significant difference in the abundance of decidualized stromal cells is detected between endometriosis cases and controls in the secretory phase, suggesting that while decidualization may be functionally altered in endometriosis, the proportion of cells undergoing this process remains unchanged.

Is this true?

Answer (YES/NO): NO